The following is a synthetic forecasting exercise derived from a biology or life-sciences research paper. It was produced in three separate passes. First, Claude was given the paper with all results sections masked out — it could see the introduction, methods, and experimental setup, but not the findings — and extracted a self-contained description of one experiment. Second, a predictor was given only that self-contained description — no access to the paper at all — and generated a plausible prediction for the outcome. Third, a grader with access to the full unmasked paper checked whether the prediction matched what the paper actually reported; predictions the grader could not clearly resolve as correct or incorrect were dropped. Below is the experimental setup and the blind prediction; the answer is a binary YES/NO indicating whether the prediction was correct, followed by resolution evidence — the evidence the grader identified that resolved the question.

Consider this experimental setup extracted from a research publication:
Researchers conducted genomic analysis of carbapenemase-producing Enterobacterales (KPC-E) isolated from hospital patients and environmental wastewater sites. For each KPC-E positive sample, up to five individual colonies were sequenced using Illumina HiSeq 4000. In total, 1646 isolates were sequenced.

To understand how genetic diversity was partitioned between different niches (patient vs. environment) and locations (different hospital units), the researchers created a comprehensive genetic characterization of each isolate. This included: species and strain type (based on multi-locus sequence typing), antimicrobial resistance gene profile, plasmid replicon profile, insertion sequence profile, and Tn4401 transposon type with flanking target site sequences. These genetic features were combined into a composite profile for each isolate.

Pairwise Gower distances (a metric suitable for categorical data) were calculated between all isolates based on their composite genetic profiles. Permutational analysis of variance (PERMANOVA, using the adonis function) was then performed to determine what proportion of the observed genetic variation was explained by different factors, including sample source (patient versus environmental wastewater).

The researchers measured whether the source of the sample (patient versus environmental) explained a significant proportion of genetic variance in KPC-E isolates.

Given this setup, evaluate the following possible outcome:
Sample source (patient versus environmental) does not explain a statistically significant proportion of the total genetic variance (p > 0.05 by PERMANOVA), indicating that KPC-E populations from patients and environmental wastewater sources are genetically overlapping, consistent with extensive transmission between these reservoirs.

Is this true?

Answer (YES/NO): NO